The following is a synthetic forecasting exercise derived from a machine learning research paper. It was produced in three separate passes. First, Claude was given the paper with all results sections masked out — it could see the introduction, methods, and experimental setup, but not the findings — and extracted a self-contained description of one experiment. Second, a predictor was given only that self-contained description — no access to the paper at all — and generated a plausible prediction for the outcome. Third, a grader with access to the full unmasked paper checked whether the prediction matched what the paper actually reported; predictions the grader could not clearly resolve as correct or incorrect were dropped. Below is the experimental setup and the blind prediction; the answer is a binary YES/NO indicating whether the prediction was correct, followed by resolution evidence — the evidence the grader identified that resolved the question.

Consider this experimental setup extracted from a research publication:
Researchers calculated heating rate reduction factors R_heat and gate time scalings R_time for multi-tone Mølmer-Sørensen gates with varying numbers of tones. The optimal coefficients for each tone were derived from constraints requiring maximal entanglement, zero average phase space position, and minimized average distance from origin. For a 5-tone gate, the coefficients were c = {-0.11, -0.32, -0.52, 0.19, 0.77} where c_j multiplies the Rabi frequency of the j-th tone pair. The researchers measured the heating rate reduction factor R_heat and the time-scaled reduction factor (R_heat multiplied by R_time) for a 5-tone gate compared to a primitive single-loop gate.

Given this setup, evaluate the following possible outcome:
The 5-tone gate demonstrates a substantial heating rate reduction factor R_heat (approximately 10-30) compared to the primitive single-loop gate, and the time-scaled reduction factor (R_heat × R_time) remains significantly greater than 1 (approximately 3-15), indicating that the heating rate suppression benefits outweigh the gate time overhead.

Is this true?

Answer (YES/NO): YES